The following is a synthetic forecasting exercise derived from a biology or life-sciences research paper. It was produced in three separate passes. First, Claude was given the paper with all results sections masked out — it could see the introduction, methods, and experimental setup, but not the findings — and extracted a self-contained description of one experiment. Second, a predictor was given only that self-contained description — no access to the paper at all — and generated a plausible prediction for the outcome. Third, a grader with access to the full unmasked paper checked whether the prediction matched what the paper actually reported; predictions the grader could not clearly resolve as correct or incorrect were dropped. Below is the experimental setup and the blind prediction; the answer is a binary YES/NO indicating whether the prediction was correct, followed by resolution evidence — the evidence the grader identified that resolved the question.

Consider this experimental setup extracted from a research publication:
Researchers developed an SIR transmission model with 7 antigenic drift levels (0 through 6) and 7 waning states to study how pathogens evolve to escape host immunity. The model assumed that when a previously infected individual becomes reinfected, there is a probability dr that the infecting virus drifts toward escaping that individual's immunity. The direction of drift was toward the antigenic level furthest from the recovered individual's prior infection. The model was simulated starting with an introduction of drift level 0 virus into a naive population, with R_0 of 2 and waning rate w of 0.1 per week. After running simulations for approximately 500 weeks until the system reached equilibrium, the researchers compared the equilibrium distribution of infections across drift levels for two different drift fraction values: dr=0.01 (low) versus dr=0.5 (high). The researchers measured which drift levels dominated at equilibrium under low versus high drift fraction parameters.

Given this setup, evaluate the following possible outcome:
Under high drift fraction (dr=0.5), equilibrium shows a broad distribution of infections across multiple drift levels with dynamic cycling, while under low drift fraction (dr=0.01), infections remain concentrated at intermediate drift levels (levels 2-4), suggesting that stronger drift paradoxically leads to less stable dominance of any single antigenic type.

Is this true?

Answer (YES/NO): NO